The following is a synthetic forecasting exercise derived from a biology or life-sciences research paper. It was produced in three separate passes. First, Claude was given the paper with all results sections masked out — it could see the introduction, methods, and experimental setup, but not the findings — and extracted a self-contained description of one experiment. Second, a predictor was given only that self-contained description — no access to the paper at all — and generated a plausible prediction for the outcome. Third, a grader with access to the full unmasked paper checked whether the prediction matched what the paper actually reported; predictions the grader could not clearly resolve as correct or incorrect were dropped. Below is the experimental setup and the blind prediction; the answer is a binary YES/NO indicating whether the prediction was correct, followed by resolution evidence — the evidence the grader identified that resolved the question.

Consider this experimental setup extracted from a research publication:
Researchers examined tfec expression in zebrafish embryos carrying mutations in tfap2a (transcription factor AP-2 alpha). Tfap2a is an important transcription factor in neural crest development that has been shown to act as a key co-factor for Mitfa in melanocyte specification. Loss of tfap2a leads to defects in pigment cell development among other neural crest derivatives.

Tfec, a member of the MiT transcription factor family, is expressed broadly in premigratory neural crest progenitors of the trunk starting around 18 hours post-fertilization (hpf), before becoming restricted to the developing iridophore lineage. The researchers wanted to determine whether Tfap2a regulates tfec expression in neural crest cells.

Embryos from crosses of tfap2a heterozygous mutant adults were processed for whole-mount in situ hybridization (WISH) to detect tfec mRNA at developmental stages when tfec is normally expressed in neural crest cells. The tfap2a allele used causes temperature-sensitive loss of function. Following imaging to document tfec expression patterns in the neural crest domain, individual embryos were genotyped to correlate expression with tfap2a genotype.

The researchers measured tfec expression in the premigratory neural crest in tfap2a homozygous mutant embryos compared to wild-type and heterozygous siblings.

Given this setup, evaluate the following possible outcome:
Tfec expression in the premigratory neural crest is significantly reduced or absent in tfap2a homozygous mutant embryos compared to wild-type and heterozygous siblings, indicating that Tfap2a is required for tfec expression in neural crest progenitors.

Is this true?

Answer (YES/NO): NO